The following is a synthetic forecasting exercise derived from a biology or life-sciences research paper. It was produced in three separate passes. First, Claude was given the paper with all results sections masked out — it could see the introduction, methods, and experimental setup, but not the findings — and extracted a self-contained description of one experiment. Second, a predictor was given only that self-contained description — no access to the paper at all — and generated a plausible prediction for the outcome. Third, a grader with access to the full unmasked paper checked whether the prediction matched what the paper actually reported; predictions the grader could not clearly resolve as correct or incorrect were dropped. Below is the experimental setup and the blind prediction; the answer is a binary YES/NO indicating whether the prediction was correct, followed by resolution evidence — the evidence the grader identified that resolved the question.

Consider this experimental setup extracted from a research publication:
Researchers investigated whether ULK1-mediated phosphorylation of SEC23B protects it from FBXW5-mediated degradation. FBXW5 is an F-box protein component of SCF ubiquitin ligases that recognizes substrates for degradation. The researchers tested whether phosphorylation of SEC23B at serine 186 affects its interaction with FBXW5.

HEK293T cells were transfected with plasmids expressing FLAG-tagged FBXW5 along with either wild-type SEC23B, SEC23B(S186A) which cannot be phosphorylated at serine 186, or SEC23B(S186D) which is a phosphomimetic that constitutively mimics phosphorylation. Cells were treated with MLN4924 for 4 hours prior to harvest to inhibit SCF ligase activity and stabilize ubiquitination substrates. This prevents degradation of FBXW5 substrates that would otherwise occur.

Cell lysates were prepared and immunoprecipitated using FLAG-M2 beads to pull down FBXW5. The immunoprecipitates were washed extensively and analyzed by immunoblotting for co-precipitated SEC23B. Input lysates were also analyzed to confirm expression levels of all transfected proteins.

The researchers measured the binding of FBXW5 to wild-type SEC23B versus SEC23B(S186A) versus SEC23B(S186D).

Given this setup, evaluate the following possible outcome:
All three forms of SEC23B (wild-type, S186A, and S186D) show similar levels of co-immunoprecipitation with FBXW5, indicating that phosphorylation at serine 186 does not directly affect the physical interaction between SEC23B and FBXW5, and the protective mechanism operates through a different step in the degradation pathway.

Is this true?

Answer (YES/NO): NO